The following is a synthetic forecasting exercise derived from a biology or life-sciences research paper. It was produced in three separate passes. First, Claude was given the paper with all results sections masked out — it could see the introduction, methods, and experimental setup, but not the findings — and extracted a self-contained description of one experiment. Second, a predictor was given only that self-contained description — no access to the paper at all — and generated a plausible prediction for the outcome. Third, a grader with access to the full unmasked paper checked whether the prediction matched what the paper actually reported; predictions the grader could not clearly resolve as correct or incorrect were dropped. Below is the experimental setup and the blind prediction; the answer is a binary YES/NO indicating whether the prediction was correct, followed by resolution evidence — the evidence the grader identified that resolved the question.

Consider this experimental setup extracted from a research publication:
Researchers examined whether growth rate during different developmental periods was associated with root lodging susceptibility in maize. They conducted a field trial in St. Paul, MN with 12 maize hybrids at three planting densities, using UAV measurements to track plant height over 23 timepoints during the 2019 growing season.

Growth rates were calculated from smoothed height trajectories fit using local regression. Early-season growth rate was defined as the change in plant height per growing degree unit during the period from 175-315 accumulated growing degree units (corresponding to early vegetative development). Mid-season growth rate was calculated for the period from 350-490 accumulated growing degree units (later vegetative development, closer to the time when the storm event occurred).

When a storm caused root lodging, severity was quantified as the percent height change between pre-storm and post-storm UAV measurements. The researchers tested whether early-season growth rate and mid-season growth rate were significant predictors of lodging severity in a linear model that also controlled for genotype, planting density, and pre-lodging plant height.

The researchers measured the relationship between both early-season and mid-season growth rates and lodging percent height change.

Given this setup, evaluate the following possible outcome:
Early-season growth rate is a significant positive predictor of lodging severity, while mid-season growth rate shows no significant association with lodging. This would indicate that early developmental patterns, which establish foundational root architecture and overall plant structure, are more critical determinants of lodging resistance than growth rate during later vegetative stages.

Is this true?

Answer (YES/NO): NO